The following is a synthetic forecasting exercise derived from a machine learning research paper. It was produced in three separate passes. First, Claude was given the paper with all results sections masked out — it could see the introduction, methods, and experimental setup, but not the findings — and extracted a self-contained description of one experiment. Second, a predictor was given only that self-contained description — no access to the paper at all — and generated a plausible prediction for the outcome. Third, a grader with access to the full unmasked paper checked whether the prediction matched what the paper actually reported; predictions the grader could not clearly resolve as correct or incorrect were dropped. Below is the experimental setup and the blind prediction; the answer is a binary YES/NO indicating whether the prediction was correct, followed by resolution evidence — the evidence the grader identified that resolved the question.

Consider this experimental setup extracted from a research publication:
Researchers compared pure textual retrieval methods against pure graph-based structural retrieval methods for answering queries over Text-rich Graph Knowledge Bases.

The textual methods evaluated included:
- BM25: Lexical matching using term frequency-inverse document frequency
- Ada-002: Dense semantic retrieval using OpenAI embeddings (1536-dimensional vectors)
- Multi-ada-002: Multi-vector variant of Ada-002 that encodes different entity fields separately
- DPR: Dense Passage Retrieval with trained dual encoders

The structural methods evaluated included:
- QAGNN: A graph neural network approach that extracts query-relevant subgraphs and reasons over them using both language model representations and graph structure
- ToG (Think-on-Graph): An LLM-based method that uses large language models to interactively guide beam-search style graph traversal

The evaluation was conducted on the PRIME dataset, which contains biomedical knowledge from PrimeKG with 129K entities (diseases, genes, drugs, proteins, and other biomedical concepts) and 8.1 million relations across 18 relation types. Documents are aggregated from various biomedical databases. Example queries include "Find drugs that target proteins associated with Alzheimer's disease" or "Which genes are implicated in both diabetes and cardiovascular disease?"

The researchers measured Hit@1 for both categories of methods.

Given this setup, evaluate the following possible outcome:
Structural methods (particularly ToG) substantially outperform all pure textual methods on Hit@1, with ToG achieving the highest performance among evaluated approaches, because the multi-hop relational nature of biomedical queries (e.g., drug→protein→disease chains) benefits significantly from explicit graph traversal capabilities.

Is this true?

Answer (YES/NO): NO